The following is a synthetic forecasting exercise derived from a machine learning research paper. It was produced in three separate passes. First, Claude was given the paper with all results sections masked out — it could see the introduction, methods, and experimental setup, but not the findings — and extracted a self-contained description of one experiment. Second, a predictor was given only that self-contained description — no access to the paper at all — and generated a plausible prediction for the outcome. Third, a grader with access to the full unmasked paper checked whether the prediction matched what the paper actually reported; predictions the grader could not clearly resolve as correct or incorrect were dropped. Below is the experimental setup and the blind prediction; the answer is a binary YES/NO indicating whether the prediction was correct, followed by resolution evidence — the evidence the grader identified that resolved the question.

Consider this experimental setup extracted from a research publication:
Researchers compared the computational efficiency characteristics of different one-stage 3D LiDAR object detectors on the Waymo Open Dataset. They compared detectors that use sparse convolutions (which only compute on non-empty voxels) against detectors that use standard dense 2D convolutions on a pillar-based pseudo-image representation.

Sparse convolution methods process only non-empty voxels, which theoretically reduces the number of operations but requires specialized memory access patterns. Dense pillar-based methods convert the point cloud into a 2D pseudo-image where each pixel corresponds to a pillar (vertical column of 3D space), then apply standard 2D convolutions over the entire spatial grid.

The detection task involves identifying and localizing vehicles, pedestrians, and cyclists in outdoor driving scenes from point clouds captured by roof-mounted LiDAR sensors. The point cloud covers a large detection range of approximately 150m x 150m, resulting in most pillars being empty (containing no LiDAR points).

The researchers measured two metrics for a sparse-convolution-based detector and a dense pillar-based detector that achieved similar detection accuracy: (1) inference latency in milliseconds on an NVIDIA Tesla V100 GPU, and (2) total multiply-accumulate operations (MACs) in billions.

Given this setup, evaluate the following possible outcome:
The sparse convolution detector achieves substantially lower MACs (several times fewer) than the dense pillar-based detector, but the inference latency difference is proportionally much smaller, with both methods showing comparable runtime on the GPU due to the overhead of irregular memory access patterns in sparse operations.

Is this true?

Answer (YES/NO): NO